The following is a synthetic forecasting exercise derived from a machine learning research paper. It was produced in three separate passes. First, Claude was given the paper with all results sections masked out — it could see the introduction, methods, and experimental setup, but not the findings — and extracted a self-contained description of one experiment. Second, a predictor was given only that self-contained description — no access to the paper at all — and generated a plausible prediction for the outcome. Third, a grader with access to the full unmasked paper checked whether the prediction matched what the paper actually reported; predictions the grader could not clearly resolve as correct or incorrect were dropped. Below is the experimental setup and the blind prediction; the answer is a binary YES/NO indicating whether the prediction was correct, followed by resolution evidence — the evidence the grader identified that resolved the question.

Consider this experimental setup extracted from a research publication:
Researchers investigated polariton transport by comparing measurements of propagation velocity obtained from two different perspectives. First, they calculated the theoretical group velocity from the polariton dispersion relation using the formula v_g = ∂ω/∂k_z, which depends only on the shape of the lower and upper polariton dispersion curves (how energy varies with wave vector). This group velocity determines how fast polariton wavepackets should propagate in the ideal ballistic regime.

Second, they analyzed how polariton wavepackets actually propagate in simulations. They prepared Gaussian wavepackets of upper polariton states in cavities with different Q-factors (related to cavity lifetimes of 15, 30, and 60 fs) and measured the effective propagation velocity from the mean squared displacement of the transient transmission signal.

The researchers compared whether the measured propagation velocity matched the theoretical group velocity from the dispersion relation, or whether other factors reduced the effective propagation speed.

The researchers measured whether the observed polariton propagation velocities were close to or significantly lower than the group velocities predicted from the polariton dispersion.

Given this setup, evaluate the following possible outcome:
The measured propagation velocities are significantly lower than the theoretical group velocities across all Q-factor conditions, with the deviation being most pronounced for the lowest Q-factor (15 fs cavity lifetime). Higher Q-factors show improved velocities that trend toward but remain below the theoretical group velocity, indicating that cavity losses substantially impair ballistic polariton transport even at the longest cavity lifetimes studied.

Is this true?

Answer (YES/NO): NO